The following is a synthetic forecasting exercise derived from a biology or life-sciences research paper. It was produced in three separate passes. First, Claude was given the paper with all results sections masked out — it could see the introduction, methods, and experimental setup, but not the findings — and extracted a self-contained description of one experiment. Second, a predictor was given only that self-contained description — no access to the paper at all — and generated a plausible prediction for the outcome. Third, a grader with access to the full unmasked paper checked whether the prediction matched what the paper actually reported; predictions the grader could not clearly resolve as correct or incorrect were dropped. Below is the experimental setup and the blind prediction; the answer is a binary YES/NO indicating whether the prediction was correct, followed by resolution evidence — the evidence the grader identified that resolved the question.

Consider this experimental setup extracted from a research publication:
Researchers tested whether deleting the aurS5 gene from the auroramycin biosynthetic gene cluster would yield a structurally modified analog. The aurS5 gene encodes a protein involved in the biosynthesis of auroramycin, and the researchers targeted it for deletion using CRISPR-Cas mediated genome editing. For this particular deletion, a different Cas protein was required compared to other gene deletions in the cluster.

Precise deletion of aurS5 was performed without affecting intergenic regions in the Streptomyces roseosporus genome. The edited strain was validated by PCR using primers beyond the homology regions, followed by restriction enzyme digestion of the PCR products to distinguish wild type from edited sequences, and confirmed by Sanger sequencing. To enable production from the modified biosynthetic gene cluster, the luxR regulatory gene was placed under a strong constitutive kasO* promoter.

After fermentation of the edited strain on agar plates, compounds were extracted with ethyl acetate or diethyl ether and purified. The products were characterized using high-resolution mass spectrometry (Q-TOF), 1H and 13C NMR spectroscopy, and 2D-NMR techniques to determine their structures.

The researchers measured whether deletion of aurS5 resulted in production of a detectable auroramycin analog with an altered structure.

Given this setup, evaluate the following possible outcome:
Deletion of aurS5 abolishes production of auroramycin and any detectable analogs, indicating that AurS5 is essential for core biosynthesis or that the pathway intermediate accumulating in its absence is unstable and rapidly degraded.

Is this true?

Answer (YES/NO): NO